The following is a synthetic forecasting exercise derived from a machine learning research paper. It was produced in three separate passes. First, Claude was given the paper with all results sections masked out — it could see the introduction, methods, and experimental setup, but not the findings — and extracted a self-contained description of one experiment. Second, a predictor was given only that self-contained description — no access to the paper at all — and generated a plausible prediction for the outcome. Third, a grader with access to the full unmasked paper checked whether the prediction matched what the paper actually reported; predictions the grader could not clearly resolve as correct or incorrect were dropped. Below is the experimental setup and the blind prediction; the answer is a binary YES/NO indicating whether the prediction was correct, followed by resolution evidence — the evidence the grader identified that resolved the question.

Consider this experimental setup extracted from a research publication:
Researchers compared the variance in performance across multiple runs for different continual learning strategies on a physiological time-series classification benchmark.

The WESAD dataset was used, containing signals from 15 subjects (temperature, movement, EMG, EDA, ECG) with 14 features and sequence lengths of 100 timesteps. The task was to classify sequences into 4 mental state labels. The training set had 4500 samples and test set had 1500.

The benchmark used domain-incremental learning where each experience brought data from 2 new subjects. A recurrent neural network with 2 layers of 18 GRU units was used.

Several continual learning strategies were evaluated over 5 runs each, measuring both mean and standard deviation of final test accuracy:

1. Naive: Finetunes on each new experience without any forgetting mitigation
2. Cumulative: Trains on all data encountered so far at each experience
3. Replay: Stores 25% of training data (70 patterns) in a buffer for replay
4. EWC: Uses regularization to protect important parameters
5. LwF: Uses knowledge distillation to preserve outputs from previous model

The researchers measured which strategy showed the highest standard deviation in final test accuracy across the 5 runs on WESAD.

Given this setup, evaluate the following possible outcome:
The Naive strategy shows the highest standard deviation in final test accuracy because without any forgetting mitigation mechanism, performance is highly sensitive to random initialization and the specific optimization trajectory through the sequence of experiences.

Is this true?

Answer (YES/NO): NO